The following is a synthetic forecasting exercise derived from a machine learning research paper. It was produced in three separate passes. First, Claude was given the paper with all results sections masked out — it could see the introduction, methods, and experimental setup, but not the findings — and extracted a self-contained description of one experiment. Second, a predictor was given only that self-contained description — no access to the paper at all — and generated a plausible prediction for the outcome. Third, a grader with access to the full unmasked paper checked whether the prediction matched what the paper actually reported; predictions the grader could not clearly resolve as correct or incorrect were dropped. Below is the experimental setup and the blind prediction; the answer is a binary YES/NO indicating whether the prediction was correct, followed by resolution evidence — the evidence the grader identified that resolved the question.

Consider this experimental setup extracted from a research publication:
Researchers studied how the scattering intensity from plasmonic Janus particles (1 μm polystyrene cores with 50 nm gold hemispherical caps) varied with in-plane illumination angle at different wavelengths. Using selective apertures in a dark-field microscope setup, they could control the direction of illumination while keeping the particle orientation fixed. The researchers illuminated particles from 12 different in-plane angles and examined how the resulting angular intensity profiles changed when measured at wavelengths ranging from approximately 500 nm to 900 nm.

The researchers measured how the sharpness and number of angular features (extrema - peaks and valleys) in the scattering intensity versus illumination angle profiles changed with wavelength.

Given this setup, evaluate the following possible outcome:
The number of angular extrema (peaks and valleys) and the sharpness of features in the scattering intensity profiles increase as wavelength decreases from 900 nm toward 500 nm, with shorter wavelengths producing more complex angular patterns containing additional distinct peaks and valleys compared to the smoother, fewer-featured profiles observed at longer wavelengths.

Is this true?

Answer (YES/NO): YES